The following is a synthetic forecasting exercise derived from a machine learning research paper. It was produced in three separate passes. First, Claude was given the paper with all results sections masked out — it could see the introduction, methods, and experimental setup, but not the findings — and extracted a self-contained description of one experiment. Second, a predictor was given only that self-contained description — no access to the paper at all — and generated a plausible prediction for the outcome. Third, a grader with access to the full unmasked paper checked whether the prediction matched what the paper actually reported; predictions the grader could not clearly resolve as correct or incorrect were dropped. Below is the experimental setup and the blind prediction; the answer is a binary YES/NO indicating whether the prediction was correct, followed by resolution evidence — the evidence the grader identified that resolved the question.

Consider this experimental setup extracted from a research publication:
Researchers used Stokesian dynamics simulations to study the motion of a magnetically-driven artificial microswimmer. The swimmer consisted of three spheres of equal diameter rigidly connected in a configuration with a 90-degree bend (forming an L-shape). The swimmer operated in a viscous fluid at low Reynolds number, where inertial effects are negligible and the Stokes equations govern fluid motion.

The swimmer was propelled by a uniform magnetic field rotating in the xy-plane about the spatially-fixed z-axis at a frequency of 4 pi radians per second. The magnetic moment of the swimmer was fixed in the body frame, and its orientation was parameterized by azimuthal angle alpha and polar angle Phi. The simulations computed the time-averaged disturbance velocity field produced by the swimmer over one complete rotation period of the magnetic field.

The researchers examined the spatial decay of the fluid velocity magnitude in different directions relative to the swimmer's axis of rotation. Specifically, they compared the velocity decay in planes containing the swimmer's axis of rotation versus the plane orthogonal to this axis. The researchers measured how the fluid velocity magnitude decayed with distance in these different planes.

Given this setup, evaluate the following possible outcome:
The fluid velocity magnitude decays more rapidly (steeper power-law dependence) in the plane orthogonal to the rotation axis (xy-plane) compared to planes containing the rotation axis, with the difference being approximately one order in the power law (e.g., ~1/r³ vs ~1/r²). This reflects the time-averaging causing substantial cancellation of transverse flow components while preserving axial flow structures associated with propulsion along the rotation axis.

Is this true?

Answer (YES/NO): NO